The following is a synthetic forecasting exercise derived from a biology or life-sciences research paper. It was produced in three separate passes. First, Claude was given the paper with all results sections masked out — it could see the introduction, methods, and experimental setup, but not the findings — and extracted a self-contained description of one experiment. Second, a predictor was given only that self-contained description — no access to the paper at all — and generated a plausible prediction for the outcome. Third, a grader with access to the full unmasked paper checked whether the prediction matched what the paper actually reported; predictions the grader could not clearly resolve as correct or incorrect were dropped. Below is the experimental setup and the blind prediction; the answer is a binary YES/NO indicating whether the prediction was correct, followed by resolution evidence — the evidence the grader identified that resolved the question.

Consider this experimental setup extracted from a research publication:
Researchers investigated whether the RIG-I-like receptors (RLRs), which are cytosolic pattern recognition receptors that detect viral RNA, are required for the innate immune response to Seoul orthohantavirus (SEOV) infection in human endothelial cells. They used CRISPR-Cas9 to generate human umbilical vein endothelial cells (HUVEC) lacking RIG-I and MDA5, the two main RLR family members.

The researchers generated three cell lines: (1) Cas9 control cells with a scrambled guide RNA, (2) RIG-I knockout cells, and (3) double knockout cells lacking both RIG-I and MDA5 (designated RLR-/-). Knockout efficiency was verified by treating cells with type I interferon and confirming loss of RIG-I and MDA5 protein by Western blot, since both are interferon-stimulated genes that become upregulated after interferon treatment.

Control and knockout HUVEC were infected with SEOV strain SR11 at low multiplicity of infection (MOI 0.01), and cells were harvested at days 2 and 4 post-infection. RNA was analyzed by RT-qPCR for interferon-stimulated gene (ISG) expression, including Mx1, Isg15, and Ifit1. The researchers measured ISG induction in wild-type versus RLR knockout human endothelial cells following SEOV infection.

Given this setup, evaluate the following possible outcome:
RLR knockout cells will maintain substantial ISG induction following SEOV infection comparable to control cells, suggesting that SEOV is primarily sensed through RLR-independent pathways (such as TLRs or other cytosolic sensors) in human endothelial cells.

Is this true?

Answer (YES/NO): NO